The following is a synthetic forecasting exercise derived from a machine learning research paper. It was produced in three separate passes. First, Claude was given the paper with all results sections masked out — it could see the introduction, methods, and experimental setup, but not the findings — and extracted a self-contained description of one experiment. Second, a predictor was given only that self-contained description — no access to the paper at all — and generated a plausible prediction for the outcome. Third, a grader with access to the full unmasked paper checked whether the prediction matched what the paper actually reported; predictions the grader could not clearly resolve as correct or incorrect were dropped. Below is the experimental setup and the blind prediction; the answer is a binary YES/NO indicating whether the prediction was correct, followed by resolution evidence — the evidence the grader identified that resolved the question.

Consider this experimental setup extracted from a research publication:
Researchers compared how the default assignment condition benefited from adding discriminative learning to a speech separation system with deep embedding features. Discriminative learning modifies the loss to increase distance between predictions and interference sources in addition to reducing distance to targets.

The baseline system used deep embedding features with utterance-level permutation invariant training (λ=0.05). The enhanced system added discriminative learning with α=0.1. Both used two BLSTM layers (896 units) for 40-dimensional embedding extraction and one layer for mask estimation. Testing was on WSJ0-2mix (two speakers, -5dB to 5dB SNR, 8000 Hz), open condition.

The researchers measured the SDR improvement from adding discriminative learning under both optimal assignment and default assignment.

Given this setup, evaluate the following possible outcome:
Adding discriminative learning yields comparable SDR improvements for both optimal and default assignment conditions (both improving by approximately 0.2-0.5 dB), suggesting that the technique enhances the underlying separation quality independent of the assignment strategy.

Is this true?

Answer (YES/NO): NO